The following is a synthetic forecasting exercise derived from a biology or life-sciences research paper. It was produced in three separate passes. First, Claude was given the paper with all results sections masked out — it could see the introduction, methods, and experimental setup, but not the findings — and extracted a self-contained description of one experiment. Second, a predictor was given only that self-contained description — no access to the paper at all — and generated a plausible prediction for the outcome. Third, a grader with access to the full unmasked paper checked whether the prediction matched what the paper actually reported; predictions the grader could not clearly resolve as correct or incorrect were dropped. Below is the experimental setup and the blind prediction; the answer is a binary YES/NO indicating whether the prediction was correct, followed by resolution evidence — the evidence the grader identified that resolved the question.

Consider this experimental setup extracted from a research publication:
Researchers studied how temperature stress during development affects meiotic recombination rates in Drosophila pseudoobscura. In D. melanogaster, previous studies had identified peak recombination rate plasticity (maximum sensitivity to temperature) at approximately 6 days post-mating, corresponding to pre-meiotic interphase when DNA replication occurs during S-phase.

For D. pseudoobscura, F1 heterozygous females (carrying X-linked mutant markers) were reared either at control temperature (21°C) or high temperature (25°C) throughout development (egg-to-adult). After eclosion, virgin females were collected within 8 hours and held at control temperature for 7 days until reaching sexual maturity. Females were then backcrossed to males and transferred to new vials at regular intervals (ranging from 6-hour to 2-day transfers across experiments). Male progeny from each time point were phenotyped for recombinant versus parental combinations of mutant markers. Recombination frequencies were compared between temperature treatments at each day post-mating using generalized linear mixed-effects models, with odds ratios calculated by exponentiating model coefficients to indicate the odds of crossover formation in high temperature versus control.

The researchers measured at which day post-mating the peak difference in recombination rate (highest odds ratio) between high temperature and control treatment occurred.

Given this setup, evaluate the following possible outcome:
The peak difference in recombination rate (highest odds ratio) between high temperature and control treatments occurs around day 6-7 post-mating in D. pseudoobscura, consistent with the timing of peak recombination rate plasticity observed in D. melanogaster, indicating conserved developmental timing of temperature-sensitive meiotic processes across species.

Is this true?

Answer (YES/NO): NO